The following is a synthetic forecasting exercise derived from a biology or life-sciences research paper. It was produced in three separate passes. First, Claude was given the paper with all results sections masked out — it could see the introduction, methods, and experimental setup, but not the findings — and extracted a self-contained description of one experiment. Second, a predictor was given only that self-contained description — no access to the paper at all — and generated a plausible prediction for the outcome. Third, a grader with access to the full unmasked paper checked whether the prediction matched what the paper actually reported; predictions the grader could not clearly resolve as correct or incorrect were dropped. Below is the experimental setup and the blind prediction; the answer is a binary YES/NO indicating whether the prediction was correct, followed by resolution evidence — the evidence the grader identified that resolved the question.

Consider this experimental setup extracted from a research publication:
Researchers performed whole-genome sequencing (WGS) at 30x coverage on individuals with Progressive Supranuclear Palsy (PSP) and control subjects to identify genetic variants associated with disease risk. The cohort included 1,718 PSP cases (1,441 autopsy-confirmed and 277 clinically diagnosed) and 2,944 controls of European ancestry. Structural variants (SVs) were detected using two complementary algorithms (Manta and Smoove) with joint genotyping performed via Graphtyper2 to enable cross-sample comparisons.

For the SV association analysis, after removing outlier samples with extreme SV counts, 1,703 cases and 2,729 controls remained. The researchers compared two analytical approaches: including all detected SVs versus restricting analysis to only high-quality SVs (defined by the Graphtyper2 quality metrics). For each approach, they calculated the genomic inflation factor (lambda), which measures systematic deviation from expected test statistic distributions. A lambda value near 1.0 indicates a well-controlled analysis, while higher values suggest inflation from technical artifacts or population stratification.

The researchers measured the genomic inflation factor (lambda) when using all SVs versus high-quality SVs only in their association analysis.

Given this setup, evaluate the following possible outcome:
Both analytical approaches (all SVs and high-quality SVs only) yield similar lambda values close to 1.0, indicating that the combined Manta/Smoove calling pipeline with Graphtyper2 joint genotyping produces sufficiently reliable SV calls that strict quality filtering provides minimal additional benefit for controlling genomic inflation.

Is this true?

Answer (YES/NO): NO